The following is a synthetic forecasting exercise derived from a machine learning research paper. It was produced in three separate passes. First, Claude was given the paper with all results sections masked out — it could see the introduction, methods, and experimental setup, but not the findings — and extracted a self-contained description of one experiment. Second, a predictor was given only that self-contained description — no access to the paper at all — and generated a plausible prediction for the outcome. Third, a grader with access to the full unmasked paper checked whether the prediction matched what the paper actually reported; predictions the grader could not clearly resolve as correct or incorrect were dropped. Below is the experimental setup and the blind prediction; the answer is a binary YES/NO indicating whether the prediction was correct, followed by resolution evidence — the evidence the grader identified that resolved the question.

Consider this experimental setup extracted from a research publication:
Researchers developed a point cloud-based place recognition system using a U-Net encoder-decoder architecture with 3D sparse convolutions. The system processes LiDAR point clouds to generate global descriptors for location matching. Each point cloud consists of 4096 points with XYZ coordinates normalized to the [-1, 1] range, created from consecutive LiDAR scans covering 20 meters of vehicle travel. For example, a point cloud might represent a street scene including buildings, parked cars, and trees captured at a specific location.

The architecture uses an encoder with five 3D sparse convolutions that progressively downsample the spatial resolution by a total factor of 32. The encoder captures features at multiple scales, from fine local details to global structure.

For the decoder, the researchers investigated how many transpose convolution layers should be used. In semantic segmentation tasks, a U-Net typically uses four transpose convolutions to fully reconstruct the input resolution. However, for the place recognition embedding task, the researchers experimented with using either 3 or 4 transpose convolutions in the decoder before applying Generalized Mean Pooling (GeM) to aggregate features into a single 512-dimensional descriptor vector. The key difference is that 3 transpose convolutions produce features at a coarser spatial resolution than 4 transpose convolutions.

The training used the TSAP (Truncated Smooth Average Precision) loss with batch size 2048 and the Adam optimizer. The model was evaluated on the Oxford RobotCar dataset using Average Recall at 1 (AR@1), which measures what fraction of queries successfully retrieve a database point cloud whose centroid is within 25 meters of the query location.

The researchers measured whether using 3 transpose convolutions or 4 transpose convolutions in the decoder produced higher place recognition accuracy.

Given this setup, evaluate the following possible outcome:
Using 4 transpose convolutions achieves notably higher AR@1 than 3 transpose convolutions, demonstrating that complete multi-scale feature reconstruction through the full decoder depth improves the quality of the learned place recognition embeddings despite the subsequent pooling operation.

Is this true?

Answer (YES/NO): NO